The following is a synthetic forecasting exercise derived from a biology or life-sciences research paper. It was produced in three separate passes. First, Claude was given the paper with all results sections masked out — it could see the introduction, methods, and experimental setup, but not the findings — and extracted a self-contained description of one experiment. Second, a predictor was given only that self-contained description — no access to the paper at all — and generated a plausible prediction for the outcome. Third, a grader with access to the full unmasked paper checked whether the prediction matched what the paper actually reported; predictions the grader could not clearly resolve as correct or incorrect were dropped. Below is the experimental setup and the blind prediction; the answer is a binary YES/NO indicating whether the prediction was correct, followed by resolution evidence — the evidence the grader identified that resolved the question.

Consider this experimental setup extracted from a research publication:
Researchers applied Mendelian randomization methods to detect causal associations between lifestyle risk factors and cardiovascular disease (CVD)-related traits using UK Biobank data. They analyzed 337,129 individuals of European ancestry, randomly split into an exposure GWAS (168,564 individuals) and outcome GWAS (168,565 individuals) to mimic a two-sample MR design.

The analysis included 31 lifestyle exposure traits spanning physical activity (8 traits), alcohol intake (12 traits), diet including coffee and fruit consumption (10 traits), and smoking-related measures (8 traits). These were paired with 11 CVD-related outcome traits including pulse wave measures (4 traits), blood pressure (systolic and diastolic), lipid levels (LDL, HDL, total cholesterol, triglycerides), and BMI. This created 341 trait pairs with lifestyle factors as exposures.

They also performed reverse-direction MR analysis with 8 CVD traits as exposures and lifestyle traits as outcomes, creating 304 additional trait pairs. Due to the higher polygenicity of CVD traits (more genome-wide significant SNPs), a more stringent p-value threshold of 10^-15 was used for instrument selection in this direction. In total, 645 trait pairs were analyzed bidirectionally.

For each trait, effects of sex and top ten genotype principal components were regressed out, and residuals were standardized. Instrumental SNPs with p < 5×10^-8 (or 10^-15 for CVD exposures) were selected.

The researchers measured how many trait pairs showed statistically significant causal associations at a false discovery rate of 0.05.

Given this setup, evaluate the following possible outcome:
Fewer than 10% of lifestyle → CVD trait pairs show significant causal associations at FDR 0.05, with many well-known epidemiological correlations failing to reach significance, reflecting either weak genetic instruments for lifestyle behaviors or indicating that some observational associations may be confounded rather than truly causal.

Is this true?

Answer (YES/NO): YES